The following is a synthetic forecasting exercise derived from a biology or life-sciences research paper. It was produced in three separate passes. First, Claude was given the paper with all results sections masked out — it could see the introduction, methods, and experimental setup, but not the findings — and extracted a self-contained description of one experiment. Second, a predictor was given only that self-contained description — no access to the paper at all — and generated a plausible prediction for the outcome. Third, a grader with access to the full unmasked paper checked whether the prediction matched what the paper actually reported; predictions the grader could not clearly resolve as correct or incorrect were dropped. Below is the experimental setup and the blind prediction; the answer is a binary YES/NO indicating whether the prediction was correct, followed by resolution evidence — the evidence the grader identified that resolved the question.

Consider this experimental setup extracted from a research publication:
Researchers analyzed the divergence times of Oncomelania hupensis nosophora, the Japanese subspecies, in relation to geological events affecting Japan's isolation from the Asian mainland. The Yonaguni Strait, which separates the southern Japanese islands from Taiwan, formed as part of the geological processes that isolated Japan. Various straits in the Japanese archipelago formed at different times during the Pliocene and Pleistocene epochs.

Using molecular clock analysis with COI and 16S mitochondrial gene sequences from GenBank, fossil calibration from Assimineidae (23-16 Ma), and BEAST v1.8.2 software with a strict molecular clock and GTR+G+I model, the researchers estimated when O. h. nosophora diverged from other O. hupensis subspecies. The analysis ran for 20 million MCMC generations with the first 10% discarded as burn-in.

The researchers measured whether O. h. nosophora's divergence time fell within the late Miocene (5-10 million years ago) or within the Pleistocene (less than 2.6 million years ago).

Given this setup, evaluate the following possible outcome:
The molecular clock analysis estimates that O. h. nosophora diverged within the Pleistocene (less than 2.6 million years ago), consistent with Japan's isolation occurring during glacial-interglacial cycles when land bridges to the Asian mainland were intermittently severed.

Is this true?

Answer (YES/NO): YES